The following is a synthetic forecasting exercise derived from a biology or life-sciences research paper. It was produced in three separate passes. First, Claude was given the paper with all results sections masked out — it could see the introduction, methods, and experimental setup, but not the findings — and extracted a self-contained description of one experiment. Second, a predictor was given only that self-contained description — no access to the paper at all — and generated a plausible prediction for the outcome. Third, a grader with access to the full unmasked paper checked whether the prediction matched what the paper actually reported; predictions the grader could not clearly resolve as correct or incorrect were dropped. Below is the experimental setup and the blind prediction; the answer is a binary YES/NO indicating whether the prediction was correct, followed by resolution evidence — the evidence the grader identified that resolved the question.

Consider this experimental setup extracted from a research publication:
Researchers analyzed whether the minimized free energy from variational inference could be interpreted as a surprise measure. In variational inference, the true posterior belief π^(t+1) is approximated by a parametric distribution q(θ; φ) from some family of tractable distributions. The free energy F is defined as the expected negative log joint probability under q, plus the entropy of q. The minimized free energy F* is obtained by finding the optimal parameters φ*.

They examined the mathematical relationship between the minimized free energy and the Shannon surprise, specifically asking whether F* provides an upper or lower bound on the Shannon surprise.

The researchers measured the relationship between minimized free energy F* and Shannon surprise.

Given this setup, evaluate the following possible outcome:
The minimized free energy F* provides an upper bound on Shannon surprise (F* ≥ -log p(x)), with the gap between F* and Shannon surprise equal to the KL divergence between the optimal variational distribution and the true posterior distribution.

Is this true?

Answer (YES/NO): YES